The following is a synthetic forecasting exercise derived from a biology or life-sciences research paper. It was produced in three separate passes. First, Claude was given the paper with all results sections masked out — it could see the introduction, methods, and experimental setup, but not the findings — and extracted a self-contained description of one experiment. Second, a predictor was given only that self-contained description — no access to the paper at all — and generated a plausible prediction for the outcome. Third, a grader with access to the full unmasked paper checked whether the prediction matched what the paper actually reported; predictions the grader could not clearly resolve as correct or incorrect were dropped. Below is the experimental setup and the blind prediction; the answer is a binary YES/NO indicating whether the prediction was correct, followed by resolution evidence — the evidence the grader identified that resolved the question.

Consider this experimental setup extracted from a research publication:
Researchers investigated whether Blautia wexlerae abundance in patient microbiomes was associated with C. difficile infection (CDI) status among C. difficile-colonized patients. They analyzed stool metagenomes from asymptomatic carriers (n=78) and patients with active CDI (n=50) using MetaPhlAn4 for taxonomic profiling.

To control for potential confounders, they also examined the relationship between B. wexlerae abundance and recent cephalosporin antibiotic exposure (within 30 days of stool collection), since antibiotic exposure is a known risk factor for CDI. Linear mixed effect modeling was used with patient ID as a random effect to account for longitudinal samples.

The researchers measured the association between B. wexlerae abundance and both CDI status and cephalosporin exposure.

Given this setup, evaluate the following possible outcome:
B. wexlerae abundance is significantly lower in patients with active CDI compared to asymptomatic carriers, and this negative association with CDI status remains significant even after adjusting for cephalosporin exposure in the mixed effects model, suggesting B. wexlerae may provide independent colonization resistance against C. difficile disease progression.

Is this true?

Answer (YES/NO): NO